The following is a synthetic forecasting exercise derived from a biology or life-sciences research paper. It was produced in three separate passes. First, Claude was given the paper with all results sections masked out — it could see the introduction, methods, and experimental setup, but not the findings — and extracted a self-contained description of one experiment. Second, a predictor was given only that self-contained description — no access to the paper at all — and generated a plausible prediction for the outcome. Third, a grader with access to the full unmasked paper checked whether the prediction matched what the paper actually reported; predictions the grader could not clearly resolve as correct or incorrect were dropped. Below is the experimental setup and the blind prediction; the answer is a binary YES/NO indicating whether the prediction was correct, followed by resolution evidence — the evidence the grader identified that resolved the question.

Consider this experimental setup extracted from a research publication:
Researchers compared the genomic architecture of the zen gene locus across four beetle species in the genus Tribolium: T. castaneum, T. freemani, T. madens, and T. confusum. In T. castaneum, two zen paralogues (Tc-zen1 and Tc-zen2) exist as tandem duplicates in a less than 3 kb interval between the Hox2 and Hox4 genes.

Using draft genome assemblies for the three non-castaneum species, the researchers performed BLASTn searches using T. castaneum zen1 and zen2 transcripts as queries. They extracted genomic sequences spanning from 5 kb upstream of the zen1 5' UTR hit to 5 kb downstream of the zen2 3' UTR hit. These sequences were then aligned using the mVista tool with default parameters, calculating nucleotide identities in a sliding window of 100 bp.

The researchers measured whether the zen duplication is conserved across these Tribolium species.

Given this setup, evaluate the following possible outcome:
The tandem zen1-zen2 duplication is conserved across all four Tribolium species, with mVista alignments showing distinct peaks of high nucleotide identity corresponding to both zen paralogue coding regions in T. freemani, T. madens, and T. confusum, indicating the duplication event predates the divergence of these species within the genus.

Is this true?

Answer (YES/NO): YES